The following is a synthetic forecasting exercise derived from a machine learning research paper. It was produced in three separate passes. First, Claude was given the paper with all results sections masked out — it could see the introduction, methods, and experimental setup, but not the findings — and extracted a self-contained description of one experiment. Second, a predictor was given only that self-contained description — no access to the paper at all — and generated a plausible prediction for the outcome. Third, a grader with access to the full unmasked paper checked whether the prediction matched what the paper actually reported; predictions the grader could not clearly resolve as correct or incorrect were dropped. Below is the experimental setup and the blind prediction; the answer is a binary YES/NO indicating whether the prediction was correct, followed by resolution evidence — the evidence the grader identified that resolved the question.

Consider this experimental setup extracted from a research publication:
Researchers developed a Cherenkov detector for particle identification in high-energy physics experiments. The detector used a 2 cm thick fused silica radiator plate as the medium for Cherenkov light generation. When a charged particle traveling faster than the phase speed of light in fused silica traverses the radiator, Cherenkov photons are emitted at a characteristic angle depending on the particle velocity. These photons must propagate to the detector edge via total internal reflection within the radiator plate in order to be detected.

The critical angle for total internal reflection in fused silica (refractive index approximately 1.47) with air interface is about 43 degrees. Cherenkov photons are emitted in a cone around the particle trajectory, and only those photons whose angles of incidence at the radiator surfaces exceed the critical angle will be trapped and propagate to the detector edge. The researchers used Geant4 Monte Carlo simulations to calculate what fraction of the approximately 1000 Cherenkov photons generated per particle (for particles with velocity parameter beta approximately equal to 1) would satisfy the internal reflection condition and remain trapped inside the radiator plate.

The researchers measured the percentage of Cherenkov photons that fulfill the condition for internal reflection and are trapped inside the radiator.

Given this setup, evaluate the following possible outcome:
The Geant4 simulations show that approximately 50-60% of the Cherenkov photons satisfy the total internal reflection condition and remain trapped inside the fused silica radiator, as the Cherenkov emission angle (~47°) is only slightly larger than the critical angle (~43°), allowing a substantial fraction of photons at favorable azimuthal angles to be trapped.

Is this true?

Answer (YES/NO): NO